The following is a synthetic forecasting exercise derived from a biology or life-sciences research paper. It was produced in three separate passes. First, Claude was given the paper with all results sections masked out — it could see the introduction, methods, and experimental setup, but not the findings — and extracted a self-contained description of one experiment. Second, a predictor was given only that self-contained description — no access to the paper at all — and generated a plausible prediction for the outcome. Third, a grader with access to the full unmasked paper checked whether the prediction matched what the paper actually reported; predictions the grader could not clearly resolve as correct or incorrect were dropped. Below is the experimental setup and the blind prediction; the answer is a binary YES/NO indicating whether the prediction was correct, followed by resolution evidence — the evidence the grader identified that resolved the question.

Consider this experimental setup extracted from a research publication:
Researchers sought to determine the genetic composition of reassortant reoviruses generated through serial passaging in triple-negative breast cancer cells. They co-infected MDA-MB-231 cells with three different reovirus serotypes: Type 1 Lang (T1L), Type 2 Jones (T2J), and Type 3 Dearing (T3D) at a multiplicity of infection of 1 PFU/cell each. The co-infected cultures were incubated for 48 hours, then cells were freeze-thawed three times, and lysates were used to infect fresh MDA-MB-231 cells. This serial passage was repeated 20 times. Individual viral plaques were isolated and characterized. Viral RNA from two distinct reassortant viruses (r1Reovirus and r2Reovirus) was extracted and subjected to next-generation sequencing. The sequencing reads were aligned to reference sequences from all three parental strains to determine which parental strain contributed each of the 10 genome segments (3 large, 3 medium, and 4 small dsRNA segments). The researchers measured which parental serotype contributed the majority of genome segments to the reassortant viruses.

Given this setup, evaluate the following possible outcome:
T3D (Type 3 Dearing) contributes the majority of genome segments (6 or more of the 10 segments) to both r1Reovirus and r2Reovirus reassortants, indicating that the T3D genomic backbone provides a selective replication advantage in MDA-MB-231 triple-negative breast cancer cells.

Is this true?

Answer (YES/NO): NO